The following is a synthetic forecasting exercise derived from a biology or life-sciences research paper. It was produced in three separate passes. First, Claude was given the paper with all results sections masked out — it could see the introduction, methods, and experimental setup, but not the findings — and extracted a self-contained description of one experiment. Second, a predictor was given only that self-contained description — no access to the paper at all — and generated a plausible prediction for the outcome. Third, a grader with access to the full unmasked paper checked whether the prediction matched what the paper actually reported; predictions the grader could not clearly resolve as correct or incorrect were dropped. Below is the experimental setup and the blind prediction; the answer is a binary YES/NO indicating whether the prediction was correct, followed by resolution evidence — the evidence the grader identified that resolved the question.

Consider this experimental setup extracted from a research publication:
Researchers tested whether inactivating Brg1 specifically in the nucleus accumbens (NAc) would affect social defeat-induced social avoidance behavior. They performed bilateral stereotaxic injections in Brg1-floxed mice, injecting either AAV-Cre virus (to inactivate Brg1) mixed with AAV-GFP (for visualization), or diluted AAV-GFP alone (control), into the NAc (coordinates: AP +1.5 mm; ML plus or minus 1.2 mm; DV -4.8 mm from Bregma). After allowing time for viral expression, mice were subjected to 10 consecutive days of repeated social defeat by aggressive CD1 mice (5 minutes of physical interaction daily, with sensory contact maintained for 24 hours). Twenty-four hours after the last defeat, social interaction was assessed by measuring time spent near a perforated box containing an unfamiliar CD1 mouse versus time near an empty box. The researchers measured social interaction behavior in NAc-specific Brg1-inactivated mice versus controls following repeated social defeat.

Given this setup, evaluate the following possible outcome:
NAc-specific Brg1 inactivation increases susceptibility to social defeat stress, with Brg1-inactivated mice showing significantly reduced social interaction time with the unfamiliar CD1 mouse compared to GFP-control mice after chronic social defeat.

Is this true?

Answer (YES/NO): NO